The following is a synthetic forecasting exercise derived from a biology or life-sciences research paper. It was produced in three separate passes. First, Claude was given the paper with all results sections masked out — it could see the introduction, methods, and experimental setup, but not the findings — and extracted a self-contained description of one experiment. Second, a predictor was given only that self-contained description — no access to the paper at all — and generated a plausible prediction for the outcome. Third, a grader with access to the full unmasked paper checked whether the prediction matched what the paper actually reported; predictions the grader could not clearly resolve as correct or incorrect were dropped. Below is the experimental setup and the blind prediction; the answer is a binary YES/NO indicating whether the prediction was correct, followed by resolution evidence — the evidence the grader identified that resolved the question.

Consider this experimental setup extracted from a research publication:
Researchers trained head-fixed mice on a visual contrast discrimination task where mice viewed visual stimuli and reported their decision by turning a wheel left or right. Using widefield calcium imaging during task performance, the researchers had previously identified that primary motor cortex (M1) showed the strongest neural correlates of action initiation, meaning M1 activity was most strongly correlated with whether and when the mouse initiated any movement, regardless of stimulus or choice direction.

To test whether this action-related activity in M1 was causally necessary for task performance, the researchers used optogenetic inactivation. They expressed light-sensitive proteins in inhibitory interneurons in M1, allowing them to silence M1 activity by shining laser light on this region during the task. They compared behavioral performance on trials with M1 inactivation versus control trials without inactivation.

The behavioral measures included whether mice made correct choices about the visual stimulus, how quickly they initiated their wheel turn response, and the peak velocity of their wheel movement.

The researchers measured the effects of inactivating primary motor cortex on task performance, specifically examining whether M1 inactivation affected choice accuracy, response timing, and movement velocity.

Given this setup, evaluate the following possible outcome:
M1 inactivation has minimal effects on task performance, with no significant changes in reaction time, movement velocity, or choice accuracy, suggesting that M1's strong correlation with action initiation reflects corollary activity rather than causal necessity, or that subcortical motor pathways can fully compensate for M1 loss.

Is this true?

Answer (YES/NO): NO